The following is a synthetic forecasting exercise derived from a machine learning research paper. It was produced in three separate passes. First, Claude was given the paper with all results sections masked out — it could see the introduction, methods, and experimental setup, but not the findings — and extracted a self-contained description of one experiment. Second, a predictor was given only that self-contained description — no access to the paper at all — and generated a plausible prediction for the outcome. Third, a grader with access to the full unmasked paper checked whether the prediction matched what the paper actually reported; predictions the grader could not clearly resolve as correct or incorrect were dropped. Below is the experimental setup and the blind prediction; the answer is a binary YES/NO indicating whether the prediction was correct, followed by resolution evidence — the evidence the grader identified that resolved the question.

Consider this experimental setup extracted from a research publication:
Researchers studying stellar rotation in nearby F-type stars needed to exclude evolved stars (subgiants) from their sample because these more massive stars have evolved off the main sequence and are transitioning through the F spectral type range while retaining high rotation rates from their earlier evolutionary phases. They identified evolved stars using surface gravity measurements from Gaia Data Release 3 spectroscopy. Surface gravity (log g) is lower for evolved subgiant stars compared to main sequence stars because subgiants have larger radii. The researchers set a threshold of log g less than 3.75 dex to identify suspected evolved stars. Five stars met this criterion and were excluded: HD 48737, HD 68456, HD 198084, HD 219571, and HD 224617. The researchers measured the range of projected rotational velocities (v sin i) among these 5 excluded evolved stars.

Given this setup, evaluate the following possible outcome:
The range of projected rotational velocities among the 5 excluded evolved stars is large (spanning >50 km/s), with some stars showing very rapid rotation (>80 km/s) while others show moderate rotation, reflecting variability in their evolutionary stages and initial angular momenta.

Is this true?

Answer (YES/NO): NO